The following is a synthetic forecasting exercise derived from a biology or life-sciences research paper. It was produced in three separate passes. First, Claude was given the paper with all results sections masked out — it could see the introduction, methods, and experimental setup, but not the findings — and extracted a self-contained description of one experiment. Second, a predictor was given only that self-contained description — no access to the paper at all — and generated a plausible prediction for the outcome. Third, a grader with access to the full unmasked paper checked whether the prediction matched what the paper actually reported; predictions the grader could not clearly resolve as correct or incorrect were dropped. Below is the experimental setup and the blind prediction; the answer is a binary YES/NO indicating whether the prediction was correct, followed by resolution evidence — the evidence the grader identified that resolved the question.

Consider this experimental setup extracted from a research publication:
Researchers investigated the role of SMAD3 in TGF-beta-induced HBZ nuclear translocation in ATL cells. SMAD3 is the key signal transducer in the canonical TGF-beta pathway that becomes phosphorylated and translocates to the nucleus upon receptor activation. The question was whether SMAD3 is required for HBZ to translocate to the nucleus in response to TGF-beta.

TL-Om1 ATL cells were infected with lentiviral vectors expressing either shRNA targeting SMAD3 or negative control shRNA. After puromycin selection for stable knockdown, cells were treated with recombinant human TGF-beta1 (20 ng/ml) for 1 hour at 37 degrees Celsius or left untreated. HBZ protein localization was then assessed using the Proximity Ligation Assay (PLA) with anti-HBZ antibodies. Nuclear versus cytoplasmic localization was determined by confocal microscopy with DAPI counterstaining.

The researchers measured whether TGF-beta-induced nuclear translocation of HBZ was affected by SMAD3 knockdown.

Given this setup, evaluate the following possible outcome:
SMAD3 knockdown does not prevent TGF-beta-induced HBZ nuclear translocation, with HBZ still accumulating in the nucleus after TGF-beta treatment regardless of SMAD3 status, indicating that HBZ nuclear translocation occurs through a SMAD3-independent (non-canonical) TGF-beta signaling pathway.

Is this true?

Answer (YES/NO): NO